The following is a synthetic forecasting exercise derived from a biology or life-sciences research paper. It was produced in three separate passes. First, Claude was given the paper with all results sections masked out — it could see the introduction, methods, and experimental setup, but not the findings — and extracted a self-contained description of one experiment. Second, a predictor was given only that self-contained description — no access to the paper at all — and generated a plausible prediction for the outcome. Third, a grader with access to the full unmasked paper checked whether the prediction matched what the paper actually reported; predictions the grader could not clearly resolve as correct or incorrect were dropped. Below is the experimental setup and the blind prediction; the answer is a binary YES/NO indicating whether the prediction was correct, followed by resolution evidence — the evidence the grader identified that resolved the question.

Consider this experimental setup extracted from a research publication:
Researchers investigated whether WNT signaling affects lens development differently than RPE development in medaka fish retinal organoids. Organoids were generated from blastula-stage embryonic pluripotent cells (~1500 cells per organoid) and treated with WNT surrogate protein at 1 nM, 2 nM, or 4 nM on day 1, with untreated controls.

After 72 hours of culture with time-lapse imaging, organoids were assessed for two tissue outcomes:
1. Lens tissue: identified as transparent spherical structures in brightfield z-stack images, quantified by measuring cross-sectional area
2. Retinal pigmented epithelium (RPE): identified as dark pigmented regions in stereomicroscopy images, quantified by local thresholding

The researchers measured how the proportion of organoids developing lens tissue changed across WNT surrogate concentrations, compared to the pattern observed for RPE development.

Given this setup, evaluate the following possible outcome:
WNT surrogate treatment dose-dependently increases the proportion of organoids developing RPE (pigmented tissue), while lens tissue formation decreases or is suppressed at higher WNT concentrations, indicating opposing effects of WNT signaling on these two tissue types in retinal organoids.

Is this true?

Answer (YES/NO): NO